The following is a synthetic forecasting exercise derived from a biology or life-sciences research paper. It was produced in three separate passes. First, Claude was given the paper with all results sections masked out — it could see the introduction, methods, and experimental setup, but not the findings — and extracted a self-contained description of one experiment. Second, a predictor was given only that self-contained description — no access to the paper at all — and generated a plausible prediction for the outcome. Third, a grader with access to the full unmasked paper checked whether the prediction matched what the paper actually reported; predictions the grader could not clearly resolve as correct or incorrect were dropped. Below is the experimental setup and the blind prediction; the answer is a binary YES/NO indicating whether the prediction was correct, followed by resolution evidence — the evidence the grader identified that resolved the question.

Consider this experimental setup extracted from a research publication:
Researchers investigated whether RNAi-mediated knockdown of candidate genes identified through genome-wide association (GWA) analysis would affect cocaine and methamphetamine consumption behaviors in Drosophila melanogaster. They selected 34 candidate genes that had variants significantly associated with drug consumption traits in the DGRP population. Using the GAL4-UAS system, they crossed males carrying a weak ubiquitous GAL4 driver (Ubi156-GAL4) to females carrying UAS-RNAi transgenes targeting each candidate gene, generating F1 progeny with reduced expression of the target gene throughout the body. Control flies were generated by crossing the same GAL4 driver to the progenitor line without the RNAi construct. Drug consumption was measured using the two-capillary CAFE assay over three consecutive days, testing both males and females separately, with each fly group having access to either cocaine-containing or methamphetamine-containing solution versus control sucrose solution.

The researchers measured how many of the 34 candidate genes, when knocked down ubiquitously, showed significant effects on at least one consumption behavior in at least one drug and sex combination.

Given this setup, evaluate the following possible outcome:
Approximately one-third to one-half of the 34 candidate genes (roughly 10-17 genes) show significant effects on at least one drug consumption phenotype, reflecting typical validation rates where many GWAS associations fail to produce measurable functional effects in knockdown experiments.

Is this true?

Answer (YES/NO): NO